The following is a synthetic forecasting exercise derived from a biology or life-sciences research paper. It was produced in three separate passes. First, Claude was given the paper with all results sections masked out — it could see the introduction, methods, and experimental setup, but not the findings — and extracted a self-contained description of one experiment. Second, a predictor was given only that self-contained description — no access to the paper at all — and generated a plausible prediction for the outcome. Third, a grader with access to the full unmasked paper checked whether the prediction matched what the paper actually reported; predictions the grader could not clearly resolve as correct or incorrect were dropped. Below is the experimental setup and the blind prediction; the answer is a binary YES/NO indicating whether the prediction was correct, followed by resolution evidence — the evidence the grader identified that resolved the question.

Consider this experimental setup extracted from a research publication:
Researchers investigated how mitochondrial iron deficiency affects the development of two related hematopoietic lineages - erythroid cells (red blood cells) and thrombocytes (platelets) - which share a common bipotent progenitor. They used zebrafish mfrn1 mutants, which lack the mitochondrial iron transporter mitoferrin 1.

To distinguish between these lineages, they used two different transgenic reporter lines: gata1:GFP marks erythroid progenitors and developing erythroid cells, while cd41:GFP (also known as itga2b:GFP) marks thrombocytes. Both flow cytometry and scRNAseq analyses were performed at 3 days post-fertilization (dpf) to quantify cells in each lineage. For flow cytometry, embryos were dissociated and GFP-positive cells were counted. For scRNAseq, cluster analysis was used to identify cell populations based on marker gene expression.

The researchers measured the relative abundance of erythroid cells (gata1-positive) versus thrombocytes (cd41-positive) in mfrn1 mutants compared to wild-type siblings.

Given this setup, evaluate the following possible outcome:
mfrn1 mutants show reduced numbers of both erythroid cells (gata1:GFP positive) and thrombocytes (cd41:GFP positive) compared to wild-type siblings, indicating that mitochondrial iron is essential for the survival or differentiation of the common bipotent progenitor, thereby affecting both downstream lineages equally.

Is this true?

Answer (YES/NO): NO